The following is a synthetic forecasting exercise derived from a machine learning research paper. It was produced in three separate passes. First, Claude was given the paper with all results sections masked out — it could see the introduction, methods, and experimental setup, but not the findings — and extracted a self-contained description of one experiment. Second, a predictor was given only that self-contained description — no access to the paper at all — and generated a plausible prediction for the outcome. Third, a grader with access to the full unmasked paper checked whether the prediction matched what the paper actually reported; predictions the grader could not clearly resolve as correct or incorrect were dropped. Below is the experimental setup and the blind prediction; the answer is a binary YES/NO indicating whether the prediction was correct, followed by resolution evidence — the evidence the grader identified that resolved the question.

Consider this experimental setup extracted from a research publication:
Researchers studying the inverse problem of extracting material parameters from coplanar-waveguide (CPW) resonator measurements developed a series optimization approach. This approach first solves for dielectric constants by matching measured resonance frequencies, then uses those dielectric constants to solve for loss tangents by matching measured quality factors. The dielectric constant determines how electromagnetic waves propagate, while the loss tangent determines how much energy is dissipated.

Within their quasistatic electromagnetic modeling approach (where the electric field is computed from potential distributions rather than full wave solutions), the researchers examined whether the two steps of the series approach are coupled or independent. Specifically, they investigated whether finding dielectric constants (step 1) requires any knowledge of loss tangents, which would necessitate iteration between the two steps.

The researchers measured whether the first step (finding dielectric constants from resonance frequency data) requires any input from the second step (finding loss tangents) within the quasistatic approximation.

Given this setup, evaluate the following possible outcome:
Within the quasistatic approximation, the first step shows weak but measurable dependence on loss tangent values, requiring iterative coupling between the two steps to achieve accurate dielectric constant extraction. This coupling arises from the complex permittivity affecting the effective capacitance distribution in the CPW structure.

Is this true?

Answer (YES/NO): NO